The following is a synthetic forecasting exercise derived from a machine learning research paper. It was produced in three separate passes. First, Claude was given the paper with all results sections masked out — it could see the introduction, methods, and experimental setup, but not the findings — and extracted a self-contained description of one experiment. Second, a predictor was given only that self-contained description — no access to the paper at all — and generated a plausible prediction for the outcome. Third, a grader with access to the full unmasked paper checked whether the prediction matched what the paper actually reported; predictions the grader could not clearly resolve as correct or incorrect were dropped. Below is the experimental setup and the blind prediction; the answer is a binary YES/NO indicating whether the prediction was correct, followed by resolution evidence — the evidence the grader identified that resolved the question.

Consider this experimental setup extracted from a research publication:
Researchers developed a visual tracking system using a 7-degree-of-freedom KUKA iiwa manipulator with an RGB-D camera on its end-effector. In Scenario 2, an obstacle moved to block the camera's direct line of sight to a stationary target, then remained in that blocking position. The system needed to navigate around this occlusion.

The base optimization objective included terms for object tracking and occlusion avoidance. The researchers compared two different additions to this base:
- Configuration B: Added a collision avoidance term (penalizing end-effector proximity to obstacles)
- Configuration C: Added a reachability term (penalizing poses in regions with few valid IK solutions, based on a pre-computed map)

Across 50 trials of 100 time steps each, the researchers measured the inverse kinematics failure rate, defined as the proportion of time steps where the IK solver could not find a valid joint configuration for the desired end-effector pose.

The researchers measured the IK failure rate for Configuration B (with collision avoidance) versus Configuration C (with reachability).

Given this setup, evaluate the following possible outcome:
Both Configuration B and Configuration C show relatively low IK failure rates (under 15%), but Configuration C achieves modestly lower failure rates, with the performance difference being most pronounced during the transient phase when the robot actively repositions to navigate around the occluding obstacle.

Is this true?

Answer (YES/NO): NO